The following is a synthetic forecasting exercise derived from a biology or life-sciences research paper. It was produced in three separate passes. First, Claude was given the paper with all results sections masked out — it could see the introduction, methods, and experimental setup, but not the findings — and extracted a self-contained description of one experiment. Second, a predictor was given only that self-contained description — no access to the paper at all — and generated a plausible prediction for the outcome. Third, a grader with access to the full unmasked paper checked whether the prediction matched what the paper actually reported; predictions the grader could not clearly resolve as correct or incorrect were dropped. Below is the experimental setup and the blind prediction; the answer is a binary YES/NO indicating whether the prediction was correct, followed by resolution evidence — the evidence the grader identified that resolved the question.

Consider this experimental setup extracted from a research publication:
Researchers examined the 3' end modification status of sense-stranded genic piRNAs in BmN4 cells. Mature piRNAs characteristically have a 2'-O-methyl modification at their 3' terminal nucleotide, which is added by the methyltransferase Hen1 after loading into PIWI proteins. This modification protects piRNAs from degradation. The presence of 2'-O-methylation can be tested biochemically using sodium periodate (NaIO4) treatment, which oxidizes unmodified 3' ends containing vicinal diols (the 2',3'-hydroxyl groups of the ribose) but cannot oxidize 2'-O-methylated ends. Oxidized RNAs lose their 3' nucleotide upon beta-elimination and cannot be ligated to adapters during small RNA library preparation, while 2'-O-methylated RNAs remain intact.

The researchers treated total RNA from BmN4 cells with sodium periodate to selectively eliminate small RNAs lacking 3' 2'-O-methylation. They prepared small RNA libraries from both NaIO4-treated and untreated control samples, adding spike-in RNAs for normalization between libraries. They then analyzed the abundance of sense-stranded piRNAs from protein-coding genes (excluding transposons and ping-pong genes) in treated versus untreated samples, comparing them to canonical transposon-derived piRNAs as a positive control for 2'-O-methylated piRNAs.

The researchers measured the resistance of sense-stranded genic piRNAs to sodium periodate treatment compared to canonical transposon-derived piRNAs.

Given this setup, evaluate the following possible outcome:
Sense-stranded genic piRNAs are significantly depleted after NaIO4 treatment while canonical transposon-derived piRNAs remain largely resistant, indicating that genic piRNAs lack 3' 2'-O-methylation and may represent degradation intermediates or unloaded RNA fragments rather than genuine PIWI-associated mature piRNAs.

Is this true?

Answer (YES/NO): NO